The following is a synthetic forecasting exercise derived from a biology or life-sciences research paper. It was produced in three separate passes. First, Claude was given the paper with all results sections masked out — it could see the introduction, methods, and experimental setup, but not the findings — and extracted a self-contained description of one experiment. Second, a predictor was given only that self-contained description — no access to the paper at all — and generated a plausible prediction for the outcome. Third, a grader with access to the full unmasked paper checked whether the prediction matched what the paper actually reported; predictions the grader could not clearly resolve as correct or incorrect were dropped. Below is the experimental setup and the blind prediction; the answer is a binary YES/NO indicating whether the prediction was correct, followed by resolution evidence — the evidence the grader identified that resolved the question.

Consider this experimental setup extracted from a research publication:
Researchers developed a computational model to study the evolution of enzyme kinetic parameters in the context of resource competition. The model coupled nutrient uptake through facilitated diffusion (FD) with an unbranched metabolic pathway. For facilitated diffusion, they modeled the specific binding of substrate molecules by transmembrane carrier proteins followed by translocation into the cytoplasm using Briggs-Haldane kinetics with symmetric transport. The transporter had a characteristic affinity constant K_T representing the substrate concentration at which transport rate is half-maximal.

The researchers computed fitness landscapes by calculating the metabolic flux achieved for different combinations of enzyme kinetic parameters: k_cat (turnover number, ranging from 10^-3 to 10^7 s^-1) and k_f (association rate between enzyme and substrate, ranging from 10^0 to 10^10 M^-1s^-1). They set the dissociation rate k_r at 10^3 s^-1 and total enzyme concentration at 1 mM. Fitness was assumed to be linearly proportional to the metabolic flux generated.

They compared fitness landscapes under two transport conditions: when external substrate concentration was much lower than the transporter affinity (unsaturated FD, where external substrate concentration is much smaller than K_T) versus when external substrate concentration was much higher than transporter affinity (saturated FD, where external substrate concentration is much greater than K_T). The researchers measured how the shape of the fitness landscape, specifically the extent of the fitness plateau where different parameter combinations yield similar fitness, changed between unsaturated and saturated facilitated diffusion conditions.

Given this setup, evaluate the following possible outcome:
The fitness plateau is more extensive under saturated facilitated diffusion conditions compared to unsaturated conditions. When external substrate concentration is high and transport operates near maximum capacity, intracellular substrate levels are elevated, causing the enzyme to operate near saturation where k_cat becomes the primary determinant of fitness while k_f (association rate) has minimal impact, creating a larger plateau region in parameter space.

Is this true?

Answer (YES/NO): NO